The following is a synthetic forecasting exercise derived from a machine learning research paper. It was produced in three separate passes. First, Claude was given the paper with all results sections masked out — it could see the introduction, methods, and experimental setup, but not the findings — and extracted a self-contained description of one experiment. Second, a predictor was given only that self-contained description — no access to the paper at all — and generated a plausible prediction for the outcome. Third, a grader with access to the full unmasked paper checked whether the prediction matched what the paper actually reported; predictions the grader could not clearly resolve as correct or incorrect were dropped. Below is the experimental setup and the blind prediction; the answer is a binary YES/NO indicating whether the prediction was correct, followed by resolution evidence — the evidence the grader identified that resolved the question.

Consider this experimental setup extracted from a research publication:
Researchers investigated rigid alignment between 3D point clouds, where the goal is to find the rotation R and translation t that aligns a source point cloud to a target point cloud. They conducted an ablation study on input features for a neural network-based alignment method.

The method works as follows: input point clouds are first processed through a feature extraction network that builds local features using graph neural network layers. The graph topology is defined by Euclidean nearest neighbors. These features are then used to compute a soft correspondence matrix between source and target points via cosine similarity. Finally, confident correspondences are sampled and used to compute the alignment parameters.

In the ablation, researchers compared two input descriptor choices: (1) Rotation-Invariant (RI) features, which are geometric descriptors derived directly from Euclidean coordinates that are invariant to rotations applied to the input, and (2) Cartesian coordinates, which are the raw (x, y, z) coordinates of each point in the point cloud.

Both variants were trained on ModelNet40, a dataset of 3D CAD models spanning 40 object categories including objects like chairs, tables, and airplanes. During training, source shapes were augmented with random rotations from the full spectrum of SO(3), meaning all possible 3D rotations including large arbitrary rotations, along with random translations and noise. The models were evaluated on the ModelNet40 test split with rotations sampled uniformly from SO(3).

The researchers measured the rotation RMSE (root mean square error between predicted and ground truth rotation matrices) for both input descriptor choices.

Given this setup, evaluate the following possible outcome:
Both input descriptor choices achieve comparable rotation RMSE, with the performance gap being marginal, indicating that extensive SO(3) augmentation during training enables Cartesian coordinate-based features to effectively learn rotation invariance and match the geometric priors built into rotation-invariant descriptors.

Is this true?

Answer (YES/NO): NO